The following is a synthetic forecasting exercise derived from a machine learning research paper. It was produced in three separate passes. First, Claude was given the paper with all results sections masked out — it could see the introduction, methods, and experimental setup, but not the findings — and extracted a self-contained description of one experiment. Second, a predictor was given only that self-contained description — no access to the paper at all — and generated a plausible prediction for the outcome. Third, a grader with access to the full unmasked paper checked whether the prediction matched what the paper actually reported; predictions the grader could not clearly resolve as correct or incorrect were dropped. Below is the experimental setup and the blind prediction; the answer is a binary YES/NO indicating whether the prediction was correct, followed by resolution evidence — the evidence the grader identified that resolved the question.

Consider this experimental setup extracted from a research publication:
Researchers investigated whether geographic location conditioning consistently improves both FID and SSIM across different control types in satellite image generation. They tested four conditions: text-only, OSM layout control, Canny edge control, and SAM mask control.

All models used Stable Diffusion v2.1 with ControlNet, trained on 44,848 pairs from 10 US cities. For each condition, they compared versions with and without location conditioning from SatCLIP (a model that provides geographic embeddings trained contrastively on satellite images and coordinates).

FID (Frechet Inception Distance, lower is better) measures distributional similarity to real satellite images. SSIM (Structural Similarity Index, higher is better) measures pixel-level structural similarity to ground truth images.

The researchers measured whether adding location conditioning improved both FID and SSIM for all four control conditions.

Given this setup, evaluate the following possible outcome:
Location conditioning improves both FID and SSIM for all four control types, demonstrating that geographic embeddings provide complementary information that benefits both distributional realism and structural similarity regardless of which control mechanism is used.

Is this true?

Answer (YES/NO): YES